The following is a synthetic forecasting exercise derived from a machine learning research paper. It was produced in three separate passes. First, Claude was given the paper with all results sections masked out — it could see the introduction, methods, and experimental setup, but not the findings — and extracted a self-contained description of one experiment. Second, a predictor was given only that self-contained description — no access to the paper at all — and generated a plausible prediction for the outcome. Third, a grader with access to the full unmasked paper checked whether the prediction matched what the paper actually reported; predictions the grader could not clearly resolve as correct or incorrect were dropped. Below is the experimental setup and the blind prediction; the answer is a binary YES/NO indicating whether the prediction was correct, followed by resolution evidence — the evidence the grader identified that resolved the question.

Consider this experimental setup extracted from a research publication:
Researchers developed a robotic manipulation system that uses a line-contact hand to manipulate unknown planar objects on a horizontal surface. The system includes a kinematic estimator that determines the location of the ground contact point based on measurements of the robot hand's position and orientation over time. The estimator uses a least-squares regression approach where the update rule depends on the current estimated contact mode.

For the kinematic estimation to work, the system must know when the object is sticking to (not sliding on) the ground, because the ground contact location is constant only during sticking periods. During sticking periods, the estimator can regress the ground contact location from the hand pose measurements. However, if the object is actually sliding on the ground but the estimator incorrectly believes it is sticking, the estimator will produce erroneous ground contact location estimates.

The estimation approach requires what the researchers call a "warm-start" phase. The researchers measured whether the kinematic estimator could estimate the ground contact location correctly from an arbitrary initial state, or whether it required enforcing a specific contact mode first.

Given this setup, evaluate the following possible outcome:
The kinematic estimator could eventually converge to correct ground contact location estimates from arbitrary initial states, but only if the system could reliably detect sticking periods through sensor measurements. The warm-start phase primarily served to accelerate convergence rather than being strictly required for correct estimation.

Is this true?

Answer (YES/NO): NO